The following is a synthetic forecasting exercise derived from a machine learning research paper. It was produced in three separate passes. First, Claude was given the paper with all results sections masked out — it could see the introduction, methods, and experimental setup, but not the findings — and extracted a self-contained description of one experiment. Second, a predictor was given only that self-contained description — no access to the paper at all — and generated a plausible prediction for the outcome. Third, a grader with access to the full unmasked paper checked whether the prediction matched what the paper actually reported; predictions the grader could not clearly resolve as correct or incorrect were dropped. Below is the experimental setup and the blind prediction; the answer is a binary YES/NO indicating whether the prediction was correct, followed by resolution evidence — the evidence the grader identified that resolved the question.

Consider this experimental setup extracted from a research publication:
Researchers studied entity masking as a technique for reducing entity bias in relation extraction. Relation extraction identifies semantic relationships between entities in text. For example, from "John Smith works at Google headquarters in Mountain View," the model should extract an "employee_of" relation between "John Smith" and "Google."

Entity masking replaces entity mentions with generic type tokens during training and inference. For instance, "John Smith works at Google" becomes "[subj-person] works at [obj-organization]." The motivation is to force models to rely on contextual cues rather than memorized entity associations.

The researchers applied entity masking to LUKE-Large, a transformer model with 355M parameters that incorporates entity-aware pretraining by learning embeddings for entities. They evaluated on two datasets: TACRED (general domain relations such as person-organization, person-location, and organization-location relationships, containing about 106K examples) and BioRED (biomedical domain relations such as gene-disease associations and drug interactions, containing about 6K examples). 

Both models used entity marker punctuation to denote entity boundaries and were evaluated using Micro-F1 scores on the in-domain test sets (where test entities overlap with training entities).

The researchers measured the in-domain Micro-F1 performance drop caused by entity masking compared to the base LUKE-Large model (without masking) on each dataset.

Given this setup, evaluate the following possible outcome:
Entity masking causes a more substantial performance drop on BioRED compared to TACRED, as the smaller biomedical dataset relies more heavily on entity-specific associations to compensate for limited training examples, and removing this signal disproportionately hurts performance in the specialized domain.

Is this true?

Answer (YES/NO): NO